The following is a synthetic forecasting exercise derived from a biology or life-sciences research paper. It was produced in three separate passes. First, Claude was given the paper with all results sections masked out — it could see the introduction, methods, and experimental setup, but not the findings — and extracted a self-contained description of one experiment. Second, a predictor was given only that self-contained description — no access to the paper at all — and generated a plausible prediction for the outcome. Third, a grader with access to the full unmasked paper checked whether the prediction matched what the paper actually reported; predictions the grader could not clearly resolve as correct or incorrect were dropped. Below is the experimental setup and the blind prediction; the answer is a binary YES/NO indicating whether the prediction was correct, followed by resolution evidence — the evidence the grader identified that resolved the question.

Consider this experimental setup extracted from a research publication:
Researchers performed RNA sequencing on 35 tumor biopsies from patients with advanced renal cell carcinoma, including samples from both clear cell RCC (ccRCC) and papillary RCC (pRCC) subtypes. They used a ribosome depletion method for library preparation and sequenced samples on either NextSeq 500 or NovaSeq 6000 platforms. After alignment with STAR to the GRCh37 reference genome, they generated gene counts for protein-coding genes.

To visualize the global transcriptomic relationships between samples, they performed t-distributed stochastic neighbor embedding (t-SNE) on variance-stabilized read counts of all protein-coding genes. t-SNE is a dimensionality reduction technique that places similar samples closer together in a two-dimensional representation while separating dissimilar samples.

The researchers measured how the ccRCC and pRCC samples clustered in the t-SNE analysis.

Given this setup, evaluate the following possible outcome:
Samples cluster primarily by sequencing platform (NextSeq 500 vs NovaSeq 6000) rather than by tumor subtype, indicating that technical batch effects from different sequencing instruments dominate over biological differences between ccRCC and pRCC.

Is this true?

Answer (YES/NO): NO